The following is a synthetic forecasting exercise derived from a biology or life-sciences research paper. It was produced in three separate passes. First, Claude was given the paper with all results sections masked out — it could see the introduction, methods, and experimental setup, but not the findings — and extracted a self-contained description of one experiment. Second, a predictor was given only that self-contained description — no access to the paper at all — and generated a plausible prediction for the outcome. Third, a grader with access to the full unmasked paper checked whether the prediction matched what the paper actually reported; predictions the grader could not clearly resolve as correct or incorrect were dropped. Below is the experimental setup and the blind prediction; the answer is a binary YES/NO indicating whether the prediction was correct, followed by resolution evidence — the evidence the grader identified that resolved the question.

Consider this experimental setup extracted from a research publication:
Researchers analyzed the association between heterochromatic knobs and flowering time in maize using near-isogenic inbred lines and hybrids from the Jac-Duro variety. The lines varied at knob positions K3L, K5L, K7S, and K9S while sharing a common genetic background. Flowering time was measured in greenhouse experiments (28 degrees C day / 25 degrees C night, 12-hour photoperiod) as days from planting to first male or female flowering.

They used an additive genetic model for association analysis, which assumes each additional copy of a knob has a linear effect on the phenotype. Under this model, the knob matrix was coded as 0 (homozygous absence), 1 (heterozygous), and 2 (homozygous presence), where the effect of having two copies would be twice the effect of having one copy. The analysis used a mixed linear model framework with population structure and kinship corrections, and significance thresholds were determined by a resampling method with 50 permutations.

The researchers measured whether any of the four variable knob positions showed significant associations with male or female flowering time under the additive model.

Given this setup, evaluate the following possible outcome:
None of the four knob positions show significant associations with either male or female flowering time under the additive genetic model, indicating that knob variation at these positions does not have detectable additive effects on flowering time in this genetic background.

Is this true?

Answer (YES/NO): NO